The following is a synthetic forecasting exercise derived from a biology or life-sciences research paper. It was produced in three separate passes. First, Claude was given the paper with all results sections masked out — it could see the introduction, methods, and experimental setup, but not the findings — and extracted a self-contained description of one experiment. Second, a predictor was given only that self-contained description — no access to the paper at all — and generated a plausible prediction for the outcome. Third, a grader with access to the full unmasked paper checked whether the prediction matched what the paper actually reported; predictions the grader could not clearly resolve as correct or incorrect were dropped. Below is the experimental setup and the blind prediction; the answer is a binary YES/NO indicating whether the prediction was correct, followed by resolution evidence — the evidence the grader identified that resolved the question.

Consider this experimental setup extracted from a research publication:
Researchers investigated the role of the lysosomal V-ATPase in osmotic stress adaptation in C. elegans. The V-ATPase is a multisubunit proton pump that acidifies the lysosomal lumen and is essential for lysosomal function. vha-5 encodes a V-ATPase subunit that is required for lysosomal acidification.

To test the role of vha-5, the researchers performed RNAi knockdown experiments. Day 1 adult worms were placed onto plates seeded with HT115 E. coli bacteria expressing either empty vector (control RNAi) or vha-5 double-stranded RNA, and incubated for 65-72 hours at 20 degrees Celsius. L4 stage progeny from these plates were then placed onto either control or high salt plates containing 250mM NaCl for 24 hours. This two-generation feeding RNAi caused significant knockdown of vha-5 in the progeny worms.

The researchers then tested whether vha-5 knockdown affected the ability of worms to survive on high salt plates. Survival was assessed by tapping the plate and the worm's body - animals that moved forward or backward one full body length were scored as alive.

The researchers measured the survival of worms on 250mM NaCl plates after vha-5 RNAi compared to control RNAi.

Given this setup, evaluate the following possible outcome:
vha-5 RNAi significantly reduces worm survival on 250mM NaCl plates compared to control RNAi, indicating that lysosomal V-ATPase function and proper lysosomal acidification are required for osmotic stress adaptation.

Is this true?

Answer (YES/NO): NO